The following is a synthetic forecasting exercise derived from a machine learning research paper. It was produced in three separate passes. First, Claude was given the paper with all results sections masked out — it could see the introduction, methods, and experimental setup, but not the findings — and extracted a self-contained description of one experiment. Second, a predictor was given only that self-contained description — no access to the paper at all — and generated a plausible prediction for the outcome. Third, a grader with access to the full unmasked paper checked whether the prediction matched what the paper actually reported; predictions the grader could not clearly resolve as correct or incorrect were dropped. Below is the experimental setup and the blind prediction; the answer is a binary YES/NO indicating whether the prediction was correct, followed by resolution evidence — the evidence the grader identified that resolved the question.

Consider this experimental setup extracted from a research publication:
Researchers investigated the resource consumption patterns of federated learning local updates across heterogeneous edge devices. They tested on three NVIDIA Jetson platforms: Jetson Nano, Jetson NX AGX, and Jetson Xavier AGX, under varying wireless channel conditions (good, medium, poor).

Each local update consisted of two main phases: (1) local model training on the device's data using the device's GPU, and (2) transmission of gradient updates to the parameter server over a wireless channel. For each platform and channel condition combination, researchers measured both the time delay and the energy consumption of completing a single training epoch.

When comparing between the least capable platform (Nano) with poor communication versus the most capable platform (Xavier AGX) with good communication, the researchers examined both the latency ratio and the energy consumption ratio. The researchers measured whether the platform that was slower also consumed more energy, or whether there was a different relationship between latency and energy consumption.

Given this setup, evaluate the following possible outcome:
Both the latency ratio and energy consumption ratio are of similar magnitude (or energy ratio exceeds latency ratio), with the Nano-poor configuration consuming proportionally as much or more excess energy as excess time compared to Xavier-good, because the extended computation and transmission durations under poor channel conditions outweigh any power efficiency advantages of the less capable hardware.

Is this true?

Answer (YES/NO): NO